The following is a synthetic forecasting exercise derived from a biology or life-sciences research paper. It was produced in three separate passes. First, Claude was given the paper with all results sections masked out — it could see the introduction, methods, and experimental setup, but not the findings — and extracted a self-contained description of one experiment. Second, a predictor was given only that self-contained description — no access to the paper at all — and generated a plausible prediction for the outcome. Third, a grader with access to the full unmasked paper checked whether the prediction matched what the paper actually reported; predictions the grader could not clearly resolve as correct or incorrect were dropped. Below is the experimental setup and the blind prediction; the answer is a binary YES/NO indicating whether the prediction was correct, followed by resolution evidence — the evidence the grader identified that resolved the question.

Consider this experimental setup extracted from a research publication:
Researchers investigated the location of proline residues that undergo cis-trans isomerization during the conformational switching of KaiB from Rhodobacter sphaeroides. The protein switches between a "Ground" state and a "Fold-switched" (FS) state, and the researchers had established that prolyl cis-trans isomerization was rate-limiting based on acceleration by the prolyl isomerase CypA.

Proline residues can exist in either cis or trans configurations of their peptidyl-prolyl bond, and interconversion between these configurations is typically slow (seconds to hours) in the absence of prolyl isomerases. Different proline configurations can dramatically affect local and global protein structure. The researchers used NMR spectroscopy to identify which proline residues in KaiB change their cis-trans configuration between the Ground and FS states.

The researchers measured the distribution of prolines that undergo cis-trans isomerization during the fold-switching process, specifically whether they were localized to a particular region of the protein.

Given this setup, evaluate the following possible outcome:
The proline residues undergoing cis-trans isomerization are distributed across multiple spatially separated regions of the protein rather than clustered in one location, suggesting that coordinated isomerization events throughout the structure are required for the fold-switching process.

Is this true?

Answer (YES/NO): NO